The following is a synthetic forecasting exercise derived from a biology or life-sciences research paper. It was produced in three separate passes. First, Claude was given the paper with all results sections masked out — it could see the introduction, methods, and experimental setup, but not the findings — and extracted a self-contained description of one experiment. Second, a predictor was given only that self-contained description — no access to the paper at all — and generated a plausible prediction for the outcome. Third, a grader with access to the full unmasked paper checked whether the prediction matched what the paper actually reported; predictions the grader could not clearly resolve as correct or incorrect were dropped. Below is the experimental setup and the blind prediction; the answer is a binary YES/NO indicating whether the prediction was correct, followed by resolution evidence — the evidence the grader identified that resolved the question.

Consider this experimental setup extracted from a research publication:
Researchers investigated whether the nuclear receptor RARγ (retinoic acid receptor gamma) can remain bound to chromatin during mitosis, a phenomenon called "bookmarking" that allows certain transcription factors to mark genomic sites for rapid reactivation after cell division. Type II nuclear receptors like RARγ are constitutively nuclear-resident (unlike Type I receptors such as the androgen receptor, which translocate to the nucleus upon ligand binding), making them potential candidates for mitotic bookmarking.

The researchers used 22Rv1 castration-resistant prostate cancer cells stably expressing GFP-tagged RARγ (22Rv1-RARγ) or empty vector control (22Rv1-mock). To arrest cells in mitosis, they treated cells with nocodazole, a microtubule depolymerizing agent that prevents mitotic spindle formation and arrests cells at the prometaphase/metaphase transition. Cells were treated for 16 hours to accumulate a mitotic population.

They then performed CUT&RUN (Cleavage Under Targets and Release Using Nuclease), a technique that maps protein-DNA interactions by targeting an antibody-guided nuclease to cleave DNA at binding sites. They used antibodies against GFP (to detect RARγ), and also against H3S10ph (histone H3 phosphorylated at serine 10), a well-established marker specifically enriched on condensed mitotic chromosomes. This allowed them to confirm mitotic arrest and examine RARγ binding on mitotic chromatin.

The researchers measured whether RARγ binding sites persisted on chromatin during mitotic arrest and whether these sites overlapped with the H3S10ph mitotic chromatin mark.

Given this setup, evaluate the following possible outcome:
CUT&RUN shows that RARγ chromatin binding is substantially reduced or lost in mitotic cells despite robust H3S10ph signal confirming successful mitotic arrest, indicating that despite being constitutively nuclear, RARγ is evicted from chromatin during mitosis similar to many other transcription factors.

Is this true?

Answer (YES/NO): NO